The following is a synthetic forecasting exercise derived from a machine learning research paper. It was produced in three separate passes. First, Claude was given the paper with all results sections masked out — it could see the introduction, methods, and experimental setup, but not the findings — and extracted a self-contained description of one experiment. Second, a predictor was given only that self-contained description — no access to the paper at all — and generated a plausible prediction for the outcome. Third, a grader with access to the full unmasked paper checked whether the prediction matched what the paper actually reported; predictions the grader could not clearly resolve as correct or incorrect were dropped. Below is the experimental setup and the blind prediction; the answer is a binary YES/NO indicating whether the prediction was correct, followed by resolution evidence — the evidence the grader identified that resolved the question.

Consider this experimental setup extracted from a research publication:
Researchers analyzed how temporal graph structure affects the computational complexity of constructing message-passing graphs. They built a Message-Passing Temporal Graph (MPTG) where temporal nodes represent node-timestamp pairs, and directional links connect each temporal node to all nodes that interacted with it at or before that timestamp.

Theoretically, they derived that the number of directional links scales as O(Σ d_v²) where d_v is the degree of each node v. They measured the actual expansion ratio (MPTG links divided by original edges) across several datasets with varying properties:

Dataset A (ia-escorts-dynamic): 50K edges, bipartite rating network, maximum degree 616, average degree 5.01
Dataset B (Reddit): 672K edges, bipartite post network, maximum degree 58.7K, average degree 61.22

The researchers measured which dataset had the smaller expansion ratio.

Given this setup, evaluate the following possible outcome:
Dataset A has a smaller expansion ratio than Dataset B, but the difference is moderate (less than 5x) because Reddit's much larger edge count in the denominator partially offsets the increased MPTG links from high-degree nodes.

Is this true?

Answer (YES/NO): NO